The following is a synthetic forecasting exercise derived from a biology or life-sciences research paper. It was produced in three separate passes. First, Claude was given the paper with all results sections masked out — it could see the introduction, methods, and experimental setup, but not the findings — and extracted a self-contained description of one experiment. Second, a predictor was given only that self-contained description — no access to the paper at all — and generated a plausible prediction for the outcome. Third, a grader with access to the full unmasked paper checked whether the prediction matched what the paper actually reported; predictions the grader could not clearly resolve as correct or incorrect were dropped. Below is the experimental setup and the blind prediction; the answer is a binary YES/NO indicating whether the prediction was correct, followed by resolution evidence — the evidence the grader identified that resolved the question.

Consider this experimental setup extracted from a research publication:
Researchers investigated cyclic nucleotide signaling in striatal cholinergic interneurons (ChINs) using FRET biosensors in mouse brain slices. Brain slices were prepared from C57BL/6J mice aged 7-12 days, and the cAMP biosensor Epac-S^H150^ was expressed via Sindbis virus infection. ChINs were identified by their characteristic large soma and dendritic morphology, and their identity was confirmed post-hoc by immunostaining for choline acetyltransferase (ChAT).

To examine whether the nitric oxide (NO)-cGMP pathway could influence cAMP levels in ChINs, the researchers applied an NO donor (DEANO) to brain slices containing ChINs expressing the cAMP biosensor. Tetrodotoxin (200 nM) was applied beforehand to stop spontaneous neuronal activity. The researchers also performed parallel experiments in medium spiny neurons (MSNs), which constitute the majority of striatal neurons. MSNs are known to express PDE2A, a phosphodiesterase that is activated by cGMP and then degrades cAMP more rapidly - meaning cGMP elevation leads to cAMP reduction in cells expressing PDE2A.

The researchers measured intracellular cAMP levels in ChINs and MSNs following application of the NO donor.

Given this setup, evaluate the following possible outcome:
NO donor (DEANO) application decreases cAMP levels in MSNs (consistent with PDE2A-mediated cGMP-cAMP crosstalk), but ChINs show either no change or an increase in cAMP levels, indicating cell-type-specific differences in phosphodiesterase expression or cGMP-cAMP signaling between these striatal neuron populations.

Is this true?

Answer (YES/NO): YES